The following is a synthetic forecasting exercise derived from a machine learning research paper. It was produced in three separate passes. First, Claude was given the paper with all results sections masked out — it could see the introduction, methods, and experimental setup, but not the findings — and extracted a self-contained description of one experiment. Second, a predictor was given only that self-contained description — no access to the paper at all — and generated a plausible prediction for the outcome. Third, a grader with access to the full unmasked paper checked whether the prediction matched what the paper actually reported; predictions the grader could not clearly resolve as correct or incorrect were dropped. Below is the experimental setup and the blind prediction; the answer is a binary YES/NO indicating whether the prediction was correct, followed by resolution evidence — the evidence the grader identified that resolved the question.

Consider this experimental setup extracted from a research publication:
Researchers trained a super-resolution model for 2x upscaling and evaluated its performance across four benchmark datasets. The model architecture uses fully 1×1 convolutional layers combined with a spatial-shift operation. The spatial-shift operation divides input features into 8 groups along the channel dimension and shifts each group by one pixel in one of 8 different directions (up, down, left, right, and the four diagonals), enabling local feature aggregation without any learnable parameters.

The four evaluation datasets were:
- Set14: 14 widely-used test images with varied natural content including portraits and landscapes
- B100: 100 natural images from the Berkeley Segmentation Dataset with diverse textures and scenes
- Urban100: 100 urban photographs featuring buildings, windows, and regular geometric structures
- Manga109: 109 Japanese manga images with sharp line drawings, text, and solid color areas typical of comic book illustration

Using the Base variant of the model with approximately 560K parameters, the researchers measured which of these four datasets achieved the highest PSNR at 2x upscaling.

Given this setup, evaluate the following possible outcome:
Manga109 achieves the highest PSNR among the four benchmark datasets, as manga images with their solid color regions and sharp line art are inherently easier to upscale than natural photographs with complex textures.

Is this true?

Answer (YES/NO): YES